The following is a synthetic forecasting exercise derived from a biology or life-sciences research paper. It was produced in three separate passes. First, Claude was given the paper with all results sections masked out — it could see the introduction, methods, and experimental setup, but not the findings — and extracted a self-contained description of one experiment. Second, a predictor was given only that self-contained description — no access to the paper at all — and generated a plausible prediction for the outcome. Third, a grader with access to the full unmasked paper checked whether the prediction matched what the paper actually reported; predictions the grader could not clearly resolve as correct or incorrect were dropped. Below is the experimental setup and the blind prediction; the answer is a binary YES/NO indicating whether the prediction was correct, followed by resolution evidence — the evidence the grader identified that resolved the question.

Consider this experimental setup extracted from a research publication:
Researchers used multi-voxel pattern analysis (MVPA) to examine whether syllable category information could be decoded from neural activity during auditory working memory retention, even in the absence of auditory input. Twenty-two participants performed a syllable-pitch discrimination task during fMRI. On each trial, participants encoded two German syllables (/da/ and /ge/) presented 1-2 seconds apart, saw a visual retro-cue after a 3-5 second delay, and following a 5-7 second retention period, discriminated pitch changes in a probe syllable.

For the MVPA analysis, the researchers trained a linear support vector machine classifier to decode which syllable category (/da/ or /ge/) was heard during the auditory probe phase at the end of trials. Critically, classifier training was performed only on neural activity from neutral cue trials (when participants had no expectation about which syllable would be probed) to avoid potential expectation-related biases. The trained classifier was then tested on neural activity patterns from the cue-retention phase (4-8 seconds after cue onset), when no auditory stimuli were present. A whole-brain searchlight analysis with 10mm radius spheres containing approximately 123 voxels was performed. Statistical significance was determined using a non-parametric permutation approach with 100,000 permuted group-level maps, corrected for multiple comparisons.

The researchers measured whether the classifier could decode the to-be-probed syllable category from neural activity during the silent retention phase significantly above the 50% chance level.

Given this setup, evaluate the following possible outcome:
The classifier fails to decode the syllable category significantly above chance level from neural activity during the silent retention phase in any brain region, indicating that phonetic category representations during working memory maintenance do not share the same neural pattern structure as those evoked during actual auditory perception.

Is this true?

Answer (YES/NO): NO